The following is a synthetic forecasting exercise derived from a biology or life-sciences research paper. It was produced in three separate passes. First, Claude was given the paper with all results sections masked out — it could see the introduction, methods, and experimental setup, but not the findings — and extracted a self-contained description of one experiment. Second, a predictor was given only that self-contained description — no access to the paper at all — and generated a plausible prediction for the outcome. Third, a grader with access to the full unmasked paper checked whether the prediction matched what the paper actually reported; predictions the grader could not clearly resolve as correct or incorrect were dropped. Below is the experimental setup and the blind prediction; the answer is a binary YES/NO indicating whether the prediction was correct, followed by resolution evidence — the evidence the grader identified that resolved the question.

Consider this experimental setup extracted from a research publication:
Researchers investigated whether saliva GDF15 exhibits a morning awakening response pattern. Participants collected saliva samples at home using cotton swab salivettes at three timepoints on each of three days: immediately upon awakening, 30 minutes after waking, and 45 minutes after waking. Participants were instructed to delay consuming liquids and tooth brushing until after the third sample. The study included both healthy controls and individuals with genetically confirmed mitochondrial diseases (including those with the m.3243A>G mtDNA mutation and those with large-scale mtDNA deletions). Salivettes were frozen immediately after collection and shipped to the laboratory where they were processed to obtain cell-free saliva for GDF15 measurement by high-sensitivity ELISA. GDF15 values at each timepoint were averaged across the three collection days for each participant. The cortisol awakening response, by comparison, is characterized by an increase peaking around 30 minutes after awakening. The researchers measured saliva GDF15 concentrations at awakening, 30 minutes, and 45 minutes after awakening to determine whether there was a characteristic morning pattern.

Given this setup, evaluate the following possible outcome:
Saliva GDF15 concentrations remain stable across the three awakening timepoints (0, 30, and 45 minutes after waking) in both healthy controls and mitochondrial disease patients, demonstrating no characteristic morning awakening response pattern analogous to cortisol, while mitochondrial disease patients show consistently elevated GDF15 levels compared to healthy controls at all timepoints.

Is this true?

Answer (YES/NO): NO